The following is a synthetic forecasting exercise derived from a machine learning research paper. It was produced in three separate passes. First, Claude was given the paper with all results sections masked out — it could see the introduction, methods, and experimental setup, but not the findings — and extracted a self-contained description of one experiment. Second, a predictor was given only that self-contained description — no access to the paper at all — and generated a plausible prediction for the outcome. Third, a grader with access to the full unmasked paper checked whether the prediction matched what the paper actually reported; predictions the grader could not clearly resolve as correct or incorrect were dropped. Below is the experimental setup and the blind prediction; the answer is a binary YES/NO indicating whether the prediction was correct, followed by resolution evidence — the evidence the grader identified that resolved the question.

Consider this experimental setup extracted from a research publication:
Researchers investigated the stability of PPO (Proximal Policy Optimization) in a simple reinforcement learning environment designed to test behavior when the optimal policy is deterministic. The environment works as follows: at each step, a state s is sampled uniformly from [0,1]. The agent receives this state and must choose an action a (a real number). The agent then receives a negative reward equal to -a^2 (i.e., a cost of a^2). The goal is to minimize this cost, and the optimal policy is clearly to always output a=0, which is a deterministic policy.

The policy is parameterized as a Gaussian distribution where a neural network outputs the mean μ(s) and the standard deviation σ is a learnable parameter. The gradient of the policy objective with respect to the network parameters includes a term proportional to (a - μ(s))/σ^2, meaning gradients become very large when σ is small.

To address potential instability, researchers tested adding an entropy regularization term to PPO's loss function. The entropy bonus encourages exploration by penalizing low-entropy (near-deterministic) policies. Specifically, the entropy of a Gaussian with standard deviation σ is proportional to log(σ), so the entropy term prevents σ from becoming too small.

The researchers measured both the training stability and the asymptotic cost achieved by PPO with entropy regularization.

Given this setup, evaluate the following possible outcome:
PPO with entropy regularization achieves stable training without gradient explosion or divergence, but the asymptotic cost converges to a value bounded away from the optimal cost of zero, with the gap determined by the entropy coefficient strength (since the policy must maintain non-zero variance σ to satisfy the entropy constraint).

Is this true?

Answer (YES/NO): YES